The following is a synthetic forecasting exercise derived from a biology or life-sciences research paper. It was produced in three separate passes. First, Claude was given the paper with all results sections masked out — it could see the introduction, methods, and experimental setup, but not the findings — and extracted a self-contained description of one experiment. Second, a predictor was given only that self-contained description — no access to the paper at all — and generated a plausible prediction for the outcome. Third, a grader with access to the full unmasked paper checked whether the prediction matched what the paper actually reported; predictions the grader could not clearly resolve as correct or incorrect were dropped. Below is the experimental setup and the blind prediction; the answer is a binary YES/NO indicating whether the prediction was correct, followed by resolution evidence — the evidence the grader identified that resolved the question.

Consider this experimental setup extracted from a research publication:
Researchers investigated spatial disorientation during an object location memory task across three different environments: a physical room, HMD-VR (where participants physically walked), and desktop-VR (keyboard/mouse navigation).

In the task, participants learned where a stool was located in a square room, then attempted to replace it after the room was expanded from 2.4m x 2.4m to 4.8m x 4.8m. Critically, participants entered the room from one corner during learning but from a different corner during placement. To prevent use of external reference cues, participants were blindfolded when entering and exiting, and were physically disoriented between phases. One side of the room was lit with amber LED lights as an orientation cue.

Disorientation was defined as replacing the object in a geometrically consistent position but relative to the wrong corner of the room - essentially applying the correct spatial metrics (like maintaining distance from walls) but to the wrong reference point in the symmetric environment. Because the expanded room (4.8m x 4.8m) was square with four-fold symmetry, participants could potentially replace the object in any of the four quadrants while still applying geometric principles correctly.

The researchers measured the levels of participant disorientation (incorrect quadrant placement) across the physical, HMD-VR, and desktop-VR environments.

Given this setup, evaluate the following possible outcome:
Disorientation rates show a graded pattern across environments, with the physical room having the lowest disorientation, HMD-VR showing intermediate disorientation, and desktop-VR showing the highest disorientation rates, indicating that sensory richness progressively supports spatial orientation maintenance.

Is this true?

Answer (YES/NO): NO